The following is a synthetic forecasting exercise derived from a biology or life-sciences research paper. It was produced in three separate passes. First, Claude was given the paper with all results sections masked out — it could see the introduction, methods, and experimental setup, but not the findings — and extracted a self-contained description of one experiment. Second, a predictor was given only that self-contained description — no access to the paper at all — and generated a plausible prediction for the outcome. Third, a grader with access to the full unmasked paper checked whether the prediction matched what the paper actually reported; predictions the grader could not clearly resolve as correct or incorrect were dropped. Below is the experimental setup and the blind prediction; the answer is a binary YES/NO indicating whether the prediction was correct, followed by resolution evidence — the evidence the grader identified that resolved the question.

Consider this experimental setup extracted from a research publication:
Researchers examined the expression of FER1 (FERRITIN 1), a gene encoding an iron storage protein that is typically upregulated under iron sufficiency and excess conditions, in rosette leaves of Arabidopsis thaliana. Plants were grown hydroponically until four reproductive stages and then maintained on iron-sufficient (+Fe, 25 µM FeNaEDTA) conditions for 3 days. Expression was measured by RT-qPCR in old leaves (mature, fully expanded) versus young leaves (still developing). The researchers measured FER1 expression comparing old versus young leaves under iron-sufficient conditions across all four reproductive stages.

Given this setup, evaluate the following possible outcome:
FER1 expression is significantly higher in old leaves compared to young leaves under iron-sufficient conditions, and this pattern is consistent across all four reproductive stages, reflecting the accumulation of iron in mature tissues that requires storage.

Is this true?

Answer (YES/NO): NO